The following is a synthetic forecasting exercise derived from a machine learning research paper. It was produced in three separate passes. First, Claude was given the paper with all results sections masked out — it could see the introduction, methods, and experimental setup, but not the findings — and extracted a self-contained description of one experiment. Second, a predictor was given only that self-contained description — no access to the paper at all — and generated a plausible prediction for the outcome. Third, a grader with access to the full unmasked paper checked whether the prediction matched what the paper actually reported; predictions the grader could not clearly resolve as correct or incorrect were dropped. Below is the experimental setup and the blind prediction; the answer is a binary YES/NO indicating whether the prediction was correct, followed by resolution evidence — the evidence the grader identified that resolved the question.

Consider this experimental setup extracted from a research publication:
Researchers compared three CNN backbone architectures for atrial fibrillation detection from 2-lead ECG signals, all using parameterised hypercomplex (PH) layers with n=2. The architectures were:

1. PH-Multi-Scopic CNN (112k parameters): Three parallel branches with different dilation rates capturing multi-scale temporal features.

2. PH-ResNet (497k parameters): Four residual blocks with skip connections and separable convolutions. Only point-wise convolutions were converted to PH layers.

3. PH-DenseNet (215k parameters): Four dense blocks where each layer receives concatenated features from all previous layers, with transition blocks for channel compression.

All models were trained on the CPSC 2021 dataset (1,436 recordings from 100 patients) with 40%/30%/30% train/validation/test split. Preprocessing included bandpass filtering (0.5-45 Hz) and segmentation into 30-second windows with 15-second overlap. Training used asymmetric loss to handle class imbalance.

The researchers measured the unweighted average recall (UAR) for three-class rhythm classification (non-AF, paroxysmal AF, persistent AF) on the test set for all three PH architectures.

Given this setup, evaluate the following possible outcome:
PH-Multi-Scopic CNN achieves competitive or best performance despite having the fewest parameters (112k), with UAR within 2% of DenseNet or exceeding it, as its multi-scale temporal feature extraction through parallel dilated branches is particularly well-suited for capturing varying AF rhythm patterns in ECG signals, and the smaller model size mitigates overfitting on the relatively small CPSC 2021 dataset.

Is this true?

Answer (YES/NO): YES